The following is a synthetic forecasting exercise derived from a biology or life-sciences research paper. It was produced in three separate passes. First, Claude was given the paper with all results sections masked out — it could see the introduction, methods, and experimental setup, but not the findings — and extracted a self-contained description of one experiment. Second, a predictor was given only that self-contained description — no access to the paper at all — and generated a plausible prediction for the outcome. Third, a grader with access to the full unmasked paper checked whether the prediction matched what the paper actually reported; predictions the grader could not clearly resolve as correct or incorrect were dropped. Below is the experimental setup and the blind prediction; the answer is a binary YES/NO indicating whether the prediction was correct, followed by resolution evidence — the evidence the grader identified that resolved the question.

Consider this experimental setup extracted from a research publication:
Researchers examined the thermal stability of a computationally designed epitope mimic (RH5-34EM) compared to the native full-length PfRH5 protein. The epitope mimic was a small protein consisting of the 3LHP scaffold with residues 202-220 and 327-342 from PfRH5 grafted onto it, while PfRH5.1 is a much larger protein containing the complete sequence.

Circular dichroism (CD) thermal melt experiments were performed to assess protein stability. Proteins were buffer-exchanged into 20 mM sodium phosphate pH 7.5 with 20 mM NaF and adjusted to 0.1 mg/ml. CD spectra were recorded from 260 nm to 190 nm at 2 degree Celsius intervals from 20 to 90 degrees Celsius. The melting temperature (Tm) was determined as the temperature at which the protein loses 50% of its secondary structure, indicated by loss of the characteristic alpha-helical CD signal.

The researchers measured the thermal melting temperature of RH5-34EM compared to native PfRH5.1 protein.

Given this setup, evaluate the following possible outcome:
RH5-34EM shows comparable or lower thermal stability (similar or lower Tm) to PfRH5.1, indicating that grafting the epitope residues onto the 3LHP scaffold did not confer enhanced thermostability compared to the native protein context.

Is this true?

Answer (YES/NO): NO